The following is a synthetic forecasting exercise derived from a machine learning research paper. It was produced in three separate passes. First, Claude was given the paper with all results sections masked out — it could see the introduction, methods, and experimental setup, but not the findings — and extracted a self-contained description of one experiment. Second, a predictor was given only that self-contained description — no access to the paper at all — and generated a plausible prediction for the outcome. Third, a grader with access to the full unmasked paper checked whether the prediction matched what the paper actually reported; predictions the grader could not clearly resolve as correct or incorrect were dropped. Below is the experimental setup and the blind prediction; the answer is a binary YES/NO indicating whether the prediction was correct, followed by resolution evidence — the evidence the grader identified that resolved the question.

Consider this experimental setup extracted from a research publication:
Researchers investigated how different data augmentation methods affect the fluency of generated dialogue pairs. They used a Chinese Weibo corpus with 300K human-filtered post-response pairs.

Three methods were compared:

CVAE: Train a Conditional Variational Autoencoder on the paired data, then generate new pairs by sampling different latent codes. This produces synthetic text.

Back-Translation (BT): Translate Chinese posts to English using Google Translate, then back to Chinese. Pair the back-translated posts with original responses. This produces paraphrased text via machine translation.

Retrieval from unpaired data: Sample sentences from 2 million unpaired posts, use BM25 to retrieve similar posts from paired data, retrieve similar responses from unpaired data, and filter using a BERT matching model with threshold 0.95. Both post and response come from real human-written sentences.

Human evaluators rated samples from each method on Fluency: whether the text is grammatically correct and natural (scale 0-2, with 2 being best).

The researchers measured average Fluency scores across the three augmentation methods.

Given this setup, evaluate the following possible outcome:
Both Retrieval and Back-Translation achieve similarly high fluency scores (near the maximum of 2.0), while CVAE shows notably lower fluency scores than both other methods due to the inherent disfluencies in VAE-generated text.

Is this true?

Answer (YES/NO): NO